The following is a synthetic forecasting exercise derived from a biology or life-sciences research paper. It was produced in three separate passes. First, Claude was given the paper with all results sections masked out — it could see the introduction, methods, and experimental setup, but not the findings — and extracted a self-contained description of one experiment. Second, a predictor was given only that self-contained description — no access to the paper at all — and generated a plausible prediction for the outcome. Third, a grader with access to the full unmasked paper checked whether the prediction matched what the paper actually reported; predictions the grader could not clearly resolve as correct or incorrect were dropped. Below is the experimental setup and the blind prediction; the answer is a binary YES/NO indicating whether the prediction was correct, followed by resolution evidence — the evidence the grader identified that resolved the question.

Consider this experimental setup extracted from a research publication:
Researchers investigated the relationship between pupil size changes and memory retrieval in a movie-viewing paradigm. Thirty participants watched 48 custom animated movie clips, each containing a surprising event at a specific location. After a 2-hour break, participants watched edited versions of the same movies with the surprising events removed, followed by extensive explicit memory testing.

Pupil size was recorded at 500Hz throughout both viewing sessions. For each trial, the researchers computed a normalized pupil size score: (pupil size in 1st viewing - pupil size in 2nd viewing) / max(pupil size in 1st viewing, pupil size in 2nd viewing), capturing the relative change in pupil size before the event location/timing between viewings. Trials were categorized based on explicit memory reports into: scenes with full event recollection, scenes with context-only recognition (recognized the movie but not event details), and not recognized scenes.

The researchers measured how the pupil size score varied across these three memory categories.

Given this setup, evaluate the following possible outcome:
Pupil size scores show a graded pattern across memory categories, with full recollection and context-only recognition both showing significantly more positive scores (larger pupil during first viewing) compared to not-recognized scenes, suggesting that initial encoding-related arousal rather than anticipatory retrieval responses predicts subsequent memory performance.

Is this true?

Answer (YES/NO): NO